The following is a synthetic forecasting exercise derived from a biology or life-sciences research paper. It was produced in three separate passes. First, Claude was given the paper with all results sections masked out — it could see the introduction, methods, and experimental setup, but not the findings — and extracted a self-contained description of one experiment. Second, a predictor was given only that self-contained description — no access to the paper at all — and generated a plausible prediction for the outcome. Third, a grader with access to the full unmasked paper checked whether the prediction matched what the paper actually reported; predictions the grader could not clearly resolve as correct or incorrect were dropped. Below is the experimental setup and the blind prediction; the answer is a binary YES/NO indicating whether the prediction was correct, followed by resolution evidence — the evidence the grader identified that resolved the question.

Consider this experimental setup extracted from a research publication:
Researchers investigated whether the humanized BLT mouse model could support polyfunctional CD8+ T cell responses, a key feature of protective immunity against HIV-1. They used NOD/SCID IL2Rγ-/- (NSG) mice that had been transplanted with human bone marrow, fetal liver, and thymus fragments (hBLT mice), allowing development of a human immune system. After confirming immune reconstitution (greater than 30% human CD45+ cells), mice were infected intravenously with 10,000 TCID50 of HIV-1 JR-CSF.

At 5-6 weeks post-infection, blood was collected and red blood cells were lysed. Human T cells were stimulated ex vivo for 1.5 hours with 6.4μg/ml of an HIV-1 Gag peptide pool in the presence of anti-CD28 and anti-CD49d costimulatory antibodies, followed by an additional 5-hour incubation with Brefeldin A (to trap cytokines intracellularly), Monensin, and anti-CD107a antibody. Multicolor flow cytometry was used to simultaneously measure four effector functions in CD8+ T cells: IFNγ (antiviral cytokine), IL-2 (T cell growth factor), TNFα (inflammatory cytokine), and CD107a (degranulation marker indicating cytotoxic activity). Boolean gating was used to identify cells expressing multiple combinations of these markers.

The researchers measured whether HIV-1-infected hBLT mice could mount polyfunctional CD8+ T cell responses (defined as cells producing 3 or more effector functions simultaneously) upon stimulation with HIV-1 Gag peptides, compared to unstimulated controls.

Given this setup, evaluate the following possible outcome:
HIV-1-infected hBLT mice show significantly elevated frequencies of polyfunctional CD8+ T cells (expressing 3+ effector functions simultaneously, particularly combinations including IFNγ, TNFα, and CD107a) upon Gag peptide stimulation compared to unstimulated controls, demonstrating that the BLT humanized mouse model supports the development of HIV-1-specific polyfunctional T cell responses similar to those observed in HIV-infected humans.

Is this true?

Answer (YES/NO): NO